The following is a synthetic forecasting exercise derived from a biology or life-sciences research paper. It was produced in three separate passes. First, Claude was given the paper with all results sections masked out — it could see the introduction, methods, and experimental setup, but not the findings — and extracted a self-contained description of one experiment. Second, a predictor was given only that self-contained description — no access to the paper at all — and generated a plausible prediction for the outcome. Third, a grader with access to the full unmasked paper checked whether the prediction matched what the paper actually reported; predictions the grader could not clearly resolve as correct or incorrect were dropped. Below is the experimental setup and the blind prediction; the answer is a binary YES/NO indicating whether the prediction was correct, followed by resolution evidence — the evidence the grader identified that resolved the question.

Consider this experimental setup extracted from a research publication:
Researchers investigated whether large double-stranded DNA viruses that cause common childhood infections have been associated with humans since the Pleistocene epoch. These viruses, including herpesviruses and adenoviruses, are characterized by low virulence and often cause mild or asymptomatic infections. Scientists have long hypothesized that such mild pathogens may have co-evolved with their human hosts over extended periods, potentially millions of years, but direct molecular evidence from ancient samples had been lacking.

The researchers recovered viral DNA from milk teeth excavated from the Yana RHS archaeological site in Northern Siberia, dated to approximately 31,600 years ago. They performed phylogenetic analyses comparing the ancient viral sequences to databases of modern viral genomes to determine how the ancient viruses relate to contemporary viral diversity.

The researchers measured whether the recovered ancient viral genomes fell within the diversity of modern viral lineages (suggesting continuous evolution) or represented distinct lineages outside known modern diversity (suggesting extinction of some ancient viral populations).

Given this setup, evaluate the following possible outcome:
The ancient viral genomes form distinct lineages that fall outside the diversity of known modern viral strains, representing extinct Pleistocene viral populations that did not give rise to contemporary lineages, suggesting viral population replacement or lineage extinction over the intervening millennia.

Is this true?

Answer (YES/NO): NO